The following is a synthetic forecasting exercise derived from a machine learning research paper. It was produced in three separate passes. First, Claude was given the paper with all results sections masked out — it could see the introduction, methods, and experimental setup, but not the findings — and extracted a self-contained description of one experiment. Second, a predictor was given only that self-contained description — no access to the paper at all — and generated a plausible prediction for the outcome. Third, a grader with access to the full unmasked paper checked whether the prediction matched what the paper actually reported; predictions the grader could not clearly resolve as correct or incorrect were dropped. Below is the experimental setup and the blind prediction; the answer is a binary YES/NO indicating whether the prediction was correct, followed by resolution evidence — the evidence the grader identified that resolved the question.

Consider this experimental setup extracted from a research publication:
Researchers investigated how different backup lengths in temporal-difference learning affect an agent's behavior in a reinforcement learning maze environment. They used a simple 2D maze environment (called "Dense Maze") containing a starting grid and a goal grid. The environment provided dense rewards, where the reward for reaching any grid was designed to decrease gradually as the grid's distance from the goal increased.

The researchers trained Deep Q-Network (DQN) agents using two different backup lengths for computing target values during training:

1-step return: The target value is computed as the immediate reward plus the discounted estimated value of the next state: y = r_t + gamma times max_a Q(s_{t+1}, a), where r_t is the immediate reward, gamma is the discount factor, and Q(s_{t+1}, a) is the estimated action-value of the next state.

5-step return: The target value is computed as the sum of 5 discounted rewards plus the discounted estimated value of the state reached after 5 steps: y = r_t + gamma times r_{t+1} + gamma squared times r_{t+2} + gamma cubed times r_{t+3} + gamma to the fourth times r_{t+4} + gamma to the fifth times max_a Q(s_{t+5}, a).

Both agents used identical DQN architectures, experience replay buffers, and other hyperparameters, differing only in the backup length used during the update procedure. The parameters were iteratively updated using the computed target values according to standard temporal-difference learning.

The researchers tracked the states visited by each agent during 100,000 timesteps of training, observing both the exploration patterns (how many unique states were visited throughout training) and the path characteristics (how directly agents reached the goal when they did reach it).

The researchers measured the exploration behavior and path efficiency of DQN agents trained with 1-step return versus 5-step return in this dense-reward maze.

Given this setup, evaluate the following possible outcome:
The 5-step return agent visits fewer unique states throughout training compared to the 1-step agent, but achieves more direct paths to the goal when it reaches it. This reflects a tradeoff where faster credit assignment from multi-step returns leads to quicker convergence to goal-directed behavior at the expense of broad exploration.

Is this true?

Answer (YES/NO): YES